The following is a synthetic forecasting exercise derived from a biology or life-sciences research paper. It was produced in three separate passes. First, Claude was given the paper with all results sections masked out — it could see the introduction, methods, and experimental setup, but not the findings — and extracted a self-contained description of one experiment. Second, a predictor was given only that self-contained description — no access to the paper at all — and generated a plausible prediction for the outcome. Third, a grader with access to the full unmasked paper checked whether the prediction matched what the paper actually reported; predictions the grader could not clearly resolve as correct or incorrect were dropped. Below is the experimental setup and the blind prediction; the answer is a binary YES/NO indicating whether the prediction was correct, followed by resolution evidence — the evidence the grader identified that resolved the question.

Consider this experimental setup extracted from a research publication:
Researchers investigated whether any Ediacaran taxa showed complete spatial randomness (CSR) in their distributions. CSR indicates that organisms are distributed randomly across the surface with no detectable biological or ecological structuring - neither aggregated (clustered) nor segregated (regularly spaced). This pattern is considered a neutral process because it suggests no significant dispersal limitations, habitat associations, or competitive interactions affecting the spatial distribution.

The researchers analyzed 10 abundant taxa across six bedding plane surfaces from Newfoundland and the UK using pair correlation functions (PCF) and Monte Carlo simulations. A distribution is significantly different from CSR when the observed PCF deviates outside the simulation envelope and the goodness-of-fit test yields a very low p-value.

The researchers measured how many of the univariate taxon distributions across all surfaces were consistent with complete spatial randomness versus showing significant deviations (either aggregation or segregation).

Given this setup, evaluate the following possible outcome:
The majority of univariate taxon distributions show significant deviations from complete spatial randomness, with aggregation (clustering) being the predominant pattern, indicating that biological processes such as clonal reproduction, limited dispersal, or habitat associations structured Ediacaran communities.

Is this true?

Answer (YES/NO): NO